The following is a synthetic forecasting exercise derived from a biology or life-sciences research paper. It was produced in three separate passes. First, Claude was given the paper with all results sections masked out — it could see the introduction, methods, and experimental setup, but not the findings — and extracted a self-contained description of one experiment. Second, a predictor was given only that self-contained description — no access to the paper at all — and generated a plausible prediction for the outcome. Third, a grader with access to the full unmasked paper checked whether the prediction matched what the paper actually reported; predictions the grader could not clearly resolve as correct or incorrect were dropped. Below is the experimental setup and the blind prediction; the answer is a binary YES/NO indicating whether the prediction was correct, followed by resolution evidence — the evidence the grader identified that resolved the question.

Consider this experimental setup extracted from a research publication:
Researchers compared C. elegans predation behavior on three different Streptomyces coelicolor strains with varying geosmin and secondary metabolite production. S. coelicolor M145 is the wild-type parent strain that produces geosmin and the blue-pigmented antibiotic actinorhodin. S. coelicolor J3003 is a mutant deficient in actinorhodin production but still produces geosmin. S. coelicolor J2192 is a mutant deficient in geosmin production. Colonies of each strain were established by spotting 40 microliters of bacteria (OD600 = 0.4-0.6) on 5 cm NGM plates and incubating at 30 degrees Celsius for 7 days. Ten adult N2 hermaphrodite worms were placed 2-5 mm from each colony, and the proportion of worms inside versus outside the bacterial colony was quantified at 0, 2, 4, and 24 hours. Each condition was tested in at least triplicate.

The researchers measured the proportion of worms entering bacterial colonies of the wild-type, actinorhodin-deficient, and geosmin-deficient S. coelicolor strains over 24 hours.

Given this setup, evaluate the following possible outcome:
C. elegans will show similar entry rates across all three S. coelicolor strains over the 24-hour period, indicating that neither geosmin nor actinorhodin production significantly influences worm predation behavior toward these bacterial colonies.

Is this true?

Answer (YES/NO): NO